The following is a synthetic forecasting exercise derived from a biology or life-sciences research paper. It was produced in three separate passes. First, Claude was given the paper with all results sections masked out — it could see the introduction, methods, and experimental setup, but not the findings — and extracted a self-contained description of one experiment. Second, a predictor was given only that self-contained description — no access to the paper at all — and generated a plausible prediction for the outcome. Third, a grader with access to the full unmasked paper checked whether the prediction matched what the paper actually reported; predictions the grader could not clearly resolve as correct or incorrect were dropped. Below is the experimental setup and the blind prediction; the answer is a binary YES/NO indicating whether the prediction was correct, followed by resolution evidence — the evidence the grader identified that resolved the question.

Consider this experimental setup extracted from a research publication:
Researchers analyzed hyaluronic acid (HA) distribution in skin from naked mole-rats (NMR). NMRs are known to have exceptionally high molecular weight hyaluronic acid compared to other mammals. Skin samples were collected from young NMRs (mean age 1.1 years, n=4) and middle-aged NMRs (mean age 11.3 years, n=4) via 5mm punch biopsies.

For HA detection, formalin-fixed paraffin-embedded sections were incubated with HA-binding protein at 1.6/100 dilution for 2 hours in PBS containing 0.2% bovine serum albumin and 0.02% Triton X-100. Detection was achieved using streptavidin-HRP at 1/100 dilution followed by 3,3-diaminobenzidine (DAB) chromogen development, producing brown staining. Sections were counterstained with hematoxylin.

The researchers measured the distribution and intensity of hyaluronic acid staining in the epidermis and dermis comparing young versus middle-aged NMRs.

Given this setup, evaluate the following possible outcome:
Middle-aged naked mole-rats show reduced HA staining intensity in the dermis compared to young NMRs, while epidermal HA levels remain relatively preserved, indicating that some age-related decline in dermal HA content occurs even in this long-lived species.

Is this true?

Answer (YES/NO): NO